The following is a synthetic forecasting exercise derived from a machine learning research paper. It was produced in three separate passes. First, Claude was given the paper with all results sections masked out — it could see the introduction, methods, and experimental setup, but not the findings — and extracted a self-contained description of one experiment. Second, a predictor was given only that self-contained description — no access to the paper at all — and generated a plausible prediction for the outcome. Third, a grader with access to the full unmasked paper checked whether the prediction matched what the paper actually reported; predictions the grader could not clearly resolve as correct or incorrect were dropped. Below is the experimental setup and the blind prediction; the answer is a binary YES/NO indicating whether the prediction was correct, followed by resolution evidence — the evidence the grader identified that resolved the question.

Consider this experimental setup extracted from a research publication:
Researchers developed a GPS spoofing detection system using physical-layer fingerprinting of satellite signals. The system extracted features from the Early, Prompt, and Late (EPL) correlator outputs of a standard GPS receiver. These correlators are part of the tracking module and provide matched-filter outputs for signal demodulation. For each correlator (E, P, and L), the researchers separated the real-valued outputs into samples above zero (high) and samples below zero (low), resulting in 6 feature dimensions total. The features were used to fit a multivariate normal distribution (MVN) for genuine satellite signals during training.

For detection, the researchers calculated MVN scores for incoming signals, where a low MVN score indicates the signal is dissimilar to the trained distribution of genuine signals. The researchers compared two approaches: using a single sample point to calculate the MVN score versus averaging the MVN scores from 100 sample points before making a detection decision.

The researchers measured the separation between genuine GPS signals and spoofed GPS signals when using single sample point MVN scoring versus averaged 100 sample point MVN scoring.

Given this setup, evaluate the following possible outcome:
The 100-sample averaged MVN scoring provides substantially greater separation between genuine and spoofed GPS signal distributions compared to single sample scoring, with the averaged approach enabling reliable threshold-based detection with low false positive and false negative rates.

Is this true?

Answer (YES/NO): YES